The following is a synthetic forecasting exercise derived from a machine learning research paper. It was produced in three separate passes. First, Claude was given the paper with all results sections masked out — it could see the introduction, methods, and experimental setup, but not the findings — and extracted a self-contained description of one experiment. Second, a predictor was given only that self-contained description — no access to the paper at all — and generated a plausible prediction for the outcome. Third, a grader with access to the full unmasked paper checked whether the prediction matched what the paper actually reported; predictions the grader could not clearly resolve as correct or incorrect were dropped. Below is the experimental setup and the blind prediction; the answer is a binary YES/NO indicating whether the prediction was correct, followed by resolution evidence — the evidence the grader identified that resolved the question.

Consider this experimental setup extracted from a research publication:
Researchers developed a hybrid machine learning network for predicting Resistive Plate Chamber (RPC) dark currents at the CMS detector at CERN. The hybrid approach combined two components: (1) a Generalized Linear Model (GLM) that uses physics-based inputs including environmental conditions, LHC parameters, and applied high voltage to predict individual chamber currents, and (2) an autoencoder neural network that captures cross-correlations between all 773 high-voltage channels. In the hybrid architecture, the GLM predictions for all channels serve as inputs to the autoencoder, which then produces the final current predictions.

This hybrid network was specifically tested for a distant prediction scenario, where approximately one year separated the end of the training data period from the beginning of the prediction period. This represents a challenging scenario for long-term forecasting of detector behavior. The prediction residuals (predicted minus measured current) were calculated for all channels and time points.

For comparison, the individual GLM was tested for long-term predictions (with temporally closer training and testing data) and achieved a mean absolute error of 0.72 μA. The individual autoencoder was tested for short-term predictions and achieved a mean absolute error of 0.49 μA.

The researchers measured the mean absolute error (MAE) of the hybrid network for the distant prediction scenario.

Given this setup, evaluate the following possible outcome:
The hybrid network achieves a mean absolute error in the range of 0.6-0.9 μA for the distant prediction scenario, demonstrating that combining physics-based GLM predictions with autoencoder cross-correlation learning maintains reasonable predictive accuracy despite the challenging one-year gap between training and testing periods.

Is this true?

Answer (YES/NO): NO